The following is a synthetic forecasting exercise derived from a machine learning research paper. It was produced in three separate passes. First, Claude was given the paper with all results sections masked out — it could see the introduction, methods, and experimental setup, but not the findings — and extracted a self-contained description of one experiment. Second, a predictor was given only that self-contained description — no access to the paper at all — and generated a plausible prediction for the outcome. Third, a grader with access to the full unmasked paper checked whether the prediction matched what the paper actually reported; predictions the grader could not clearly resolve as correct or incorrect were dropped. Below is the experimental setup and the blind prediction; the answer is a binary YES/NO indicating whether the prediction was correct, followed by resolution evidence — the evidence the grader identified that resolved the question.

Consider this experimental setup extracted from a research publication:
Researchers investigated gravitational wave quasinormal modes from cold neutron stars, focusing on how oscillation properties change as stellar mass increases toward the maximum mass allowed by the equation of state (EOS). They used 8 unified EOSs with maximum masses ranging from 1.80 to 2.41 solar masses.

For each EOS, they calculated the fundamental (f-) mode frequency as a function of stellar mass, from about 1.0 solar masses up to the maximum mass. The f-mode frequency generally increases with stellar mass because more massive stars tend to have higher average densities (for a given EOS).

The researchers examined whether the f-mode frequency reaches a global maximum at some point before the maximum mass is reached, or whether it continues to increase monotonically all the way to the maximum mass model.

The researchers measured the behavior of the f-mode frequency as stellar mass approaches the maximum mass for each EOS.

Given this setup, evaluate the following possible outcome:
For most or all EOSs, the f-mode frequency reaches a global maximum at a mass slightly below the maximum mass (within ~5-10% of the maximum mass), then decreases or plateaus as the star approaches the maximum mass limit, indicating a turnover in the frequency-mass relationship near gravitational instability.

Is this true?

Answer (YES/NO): NO